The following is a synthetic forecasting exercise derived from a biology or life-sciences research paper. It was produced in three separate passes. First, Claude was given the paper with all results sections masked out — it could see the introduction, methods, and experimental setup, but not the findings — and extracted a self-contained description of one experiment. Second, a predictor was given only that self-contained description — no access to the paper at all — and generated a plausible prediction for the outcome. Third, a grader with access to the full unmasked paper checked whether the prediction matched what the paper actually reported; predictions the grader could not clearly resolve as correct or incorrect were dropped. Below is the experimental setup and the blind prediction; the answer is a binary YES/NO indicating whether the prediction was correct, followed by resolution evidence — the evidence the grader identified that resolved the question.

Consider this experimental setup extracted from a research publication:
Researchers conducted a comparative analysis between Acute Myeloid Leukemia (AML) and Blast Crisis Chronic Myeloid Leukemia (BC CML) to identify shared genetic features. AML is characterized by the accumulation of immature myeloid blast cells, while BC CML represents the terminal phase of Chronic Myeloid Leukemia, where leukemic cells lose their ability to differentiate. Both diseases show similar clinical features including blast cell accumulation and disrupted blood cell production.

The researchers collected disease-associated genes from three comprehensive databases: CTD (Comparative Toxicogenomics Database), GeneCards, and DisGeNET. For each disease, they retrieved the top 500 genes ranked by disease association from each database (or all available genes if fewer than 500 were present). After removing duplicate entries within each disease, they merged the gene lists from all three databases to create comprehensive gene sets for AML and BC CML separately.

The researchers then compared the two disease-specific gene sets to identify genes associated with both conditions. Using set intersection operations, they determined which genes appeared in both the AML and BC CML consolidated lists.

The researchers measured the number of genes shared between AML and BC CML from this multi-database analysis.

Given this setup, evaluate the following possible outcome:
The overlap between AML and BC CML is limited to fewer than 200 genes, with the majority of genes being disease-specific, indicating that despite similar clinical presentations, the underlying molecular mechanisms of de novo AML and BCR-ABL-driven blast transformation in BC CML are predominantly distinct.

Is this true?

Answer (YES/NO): YES